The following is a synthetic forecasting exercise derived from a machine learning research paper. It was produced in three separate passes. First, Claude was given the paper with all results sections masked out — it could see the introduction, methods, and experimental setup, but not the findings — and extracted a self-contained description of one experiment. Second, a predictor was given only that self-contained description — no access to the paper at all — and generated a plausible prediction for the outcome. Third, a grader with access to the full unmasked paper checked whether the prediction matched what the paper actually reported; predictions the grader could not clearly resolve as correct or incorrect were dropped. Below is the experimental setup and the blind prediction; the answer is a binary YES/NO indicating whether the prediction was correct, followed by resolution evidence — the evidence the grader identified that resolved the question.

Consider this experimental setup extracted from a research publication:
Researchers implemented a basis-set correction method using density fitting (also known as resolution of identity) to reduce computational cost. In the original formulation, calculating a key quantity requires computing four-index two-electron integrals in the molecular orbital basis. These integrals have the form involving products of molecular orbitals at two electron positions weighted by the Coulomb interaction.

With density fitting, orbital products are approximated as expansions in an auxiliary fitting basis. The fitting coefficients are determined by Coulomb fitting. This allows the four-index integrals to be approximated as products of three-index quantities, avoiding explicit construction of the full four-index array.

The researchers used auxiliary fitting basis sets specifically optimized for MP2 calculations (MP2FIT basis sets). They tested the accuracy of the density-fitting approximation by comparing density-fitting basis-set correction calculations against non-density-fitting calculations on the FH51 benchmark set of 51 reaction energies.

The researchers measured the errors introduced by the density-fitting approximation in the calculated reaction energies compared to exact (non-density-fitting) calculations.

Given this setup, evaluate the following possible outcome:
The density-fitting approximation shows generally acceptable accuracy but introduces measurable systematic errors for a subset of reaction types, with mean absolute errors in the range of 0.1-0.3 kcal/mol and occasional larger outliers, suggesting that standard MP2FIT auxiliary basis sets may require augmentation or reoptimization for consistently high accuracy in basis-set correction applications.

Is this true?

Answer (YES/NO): NO